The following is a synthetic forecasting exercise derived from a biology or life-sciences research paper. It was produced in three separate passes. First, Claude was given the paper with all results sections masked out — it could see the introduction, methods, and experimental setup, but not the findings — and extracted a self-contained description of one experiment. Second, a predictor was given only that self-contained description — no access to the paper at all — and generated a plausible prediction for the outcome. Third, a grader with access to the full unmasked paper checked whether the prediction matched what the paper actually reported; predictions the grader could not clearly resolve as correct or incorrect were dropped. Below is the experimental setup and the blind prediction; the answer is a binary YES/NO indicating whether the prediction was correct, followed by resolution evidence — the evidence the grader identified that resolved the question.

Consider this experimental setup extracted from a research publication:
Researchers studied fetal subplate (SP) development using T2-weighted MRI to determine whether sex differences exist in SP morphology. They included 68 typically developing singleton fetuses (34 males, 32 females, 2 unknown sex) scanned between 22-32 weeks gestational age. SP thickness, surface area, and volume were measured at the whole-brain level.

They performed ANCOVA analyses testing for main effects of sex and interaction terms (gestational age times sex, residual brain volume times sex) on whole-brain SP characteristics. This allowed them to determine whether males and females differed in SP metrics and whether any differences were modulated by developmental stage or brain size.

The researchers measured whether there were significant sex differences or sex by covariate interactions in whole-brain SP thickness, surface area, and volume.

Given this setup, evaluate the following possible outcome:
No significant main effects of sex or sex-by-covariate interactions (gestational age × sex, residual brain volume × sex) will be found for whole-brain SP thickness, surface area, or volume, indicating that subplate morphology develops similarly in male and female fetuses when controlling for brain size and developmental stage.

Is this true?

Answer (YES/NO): NO